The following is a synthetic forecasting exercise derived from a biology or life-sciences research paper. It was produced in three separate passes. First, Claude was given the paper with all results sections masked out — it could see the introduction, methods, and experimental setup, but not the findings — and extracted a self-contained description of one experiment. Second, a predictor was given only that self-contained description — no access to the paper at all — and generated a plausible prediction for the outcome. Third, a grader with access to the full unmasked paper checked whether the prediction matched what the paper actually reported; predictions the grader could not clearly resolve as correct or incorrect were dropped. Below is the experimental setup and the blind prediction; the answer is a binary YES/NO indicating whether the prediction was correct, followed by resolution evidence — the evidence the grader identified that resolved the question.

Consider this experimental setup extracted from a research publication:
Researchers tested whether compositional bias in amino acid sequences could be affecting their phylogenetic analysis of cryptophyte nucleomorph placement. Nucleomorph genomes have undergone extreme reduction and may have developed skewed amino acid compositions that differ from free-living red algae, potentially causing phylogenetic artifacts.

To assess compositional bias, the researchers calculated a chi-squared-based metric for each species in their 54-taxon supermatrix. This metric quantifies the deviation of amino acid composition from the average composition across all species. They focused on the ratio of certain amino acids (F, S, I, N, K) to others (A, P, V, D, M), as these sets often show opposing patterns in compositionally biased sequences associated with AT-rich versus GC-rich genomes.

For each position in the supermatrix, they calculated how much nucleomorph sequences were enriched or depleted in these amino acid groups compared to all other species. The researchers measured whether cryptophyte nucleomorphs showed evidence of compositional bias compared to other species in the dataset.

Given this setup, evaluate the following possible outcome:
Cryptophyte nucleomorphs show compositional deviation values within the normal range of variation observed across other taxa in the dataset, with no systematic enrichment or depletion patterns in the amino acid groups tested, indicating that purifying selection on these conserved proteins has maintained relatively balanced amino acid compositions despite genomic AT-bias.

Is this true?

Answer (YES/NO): NO